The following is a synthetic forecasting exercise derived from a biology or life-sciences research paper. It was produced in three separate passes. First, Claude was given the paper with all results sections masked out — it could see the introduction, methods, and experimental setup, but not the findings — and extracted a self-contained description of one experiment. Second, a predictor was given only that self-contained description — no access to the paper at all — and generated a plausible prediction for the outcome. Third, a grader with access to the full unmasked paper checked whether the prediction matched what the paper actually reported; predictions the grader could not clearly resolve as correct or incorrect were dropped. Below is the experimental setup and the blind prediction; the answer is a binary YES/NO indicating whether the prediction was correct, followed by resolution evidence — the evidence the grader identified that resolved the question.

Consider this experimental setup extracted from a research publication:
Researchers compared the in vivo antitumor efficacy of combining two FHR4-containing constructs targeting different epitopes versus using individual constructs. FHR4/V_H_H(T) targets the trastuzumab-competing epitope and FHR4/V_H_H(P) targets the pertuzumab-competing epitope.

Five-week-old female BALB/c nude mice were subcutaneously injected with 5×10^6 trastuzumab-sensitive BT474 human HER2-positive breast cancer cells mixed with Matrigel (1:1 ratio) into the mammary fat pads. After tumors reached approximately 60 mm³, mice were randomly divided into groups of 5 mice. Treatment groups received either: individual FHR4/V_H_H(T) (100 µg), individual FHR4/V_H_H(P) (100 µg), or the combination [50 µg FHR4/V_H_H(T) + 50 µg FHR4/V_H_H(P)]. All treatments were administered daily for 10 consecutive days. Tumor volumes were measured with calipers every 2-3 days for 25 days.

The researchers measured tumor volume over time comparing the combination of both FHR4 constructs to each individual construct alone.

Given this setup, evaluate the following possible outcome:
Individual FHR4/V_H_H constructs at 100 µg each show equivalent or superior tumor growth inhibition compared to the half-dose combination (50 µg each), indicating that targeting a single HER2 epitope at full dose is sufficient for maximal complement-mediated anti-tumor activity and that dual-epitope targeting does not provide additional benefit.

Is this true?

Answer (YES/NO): NO